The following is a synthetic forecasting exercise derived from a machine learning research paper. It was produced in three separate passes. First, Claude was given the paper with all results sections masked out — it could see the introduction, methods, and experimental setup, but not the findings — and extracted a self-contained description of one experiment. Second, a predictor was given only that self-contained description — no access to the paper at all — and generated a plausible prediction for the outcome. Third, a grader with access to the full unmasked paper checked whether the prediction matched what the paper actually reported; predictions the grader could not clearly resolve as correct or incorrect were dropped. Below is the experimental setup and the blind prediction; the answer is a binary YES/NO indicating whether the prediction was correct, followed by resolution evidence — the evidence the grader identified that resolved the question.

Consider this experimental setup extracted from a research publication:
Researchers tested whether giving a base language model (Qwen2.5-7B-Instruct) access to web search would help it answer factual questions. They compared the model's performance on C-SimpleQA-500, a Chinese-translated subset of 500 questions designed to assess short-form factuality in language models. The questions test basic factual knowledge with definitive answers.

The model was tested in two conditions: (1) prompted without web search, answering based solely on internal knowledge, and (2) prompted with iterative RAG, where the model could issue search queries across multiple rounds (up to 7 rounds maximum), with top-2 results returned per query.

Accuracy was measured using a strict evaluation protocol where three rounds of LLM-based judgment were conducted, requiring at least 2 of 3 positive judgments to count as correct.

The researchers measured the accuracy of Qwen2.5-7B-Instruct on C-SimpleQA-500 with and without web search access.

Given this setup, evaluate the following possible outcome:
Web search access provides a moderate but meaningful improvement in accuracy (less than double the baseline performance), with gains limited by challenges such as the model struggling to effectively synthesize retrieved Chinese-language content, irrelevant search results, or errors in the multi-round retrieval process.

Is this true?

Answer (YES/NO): NO